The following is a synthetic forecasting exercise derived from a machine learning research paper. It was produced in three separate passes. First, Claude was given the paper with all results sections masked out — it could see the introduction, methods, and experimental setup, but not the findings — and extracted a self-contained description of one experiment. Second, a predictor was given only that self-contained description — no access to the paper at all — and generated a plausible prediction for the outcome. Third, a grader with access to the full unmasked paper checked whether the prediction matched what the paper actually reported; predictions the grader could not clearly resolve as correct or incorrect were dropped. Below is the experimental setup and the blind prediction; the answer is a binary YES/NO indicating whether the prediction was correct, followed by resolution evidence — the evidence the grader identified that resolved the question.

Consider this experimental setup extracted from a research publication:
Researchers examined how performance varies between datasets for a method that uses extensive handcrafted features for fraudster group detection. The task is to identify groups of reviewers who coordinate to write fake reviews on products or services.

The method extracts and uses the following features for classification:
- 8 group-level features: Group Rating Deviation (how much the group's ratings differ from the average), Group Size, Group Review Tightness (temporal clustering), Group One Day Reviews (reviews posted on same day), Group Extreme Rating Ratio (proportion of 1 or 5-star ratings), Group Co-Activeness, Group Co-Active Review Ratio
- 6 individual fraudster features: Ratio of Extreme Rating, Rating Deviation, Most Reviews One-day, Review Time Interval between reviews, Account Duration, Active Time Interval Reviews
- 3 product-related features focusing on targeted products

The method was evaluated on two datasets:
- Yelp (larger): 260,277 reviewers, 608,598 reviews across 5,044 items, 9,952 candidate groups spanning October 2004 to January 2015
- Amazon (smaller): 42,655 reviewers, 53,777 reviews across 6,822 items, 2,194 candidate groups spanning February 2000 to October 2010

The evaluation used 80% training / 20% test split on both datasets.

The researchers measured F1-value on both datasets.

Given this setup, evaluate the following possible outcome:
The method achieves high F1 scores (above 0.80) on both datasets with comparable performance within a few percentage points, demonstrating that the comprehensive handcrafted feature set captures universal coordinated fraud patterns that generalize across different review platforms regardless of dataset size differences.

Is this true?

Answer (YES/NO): NO